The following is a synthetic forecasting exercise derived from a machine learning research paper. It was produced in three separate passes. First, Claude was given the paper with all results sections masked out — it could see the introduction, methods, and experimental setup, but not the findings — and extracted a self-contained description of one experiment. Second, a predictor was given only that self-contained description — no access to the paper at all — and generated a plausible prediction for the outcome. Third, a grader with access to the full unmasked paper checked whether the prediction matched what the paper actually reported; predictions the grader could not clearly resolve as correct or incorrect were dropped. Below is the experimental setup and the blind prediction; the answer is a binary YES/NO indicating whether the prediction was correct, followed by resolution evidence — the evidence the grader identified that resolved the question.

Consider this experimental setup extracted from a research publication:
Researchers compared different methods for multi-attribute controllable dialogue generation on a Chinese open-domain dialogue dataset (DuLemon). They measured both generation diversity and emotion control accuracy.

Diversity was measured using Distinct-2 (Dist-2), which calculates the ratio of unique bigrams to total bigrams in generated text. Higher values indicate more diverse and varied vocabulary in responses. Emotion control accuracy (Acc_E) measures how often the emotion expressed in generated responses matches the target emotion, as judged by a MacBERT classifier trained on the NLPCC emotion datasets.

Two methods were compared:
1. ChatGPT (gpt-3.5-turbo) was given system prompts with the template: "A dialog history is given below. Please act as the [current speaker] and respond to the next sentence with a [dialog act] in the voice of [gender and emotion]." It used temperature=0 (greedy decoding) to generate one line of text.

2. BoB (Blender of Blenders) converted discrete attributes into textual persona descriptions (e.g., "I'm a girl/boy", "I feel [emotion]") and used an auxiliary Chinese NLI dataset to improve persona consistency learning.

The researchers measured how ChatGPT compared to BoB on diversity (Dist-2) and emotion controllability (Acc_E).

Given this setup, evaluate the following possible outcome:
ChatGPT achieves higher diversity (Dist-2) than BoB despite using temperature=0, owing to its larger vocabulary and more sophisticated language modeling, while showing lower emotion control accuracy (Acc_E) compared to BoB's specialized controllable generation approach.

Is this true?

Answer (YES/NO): YES